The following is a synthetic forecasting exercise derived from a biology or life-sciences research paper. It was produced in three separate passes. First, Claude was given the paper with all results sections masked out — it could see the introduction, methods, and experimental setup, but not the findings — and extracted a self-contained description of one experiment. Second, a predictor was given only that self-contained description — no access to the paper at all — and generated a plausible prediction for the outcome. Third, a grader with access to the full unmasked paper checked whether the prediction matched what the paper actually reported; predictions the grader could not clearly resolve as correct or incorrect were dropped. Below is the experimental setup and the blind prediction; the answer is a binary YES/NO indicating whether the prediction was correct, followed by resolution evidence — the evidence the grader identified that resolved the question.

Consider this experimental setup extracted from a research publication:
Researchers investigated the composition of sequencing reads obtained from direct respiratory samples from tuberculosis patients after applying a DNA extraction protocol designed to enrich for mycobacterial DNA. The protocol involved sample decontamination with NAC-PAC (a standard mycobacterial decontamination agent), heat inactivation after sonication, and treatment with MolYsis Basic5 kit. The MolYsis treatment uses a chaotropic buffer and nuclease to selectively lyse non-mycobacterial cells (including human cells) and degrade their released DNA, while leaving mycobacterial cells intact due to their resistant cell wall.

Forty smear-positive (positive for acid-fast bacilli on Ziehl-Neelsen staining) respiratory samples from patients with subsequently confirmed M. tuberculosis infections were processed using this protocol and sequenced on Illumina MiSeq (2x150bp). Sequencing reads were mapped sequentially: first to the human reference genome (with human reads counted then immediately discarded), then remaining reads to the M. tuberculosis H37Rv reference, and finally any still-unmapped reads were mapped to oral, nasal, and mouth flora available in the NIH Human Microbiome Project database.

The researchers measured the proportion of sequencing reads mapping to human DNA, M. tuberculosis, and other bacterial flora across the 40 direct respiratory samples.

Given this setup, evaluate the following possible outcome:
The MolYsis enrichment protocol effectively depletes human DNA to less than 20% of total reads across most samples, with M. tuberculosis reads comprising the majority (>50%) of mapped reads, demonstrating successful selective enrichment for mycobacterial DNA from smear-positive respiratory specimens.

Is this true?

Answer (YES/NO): NO